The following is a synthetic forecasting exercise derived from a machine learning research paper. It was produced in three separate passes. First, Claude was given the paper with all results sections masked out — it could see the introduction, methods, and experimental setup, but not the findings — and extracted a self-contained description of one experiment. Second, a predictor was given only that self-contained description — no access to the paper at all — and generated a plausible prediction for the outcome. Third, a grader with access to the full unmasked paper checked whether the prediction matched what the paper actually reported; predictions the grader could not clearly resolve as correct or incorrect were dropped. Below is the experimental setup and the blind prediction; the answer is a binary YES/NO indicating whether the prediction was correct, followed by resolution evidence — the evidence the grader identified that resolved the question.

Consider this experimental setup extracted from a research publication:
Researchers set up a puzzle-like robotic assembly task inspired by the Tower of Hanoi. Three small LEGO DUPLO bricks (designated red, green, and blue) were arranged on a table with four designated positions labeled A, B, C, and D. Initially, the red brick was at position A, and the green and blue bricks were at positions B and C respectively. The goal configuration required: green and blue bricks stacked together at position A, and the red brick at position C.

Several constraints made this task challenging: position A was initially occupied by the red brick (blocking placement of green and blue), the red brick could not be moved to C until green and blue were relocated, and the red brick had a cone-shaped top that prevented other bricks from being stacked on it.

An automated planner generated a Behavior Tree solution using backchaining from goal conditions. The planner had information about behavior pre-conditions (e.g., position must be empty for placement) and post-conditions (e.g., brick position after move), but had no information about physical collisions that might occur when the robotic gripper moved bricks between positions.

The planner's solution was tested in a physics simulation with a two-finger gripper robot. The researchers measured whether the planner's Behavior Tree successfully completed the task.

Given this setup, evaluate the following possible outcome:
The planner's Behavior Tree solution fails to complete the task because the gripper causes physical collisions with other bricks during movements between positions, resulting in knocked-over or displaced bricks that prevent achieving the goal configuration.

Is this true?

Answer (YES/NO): YES